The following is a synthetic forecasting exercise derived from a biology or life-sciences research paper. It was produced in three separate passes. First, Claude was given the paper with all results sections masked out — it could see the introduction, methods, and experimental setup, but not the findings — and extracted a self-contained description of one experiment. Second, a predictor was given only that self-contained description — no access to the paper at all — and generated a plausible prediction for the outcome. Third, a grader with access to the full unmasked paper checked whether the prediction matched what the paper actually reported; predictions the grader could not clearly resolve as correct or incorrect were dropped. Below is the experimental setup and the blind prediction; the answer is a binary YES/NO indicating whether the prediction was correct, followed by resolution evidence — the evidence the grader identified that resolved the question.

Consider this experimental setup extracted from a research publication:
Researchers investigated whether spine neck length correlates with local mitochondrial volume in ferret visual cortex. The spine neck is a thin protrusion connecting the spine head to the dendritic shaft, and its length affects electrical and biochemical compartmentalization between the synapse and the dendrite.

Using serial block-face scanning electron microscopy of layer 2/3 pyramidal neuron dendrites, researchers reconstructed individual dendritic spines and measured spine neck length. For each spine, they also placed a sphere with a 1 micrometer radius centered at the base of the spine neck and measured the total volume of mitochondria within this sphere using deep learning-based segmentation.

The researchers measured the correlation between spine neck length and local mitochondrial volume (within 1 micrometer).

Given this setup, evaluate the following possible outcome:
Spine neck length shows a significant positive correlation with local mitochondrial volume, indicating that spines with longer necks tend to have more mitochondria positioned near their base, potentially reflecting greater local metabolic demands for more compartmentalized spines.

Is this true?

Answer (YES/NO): NO